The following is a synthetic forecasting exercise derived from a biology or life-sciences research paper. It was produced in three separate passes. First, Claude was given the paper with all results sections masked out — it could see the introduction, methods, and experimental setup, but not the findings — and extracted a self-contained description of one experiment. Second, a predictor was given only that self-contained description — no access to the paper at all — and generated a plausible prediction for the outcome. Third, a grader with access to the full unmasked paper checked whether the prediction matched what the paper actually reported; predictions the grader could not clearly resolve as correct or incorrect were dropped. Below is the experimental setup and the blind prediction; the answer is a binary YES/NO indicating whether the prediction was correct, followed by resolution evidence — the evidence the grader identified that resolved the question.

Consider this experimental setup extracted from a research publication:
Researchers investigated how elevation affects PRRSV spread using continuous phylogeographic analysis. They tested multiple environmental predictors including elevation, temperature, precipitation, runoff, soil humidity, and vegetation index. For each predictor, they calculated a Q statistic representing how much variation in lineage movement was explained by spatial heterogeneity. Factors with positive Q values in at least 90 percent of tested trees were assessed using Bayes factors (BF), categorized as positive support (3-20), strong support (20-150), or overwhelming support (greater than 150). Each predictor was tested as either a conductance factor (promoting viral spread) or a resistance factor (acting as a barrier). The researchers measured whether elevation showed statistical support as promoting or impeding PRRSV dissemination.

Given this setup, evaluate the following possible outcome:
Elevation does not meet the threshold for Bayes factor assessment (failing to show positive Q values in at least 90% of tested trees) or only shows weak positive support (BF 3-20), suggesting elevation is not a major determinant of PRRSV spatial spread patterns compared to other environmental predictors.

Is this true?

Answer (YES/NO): NO